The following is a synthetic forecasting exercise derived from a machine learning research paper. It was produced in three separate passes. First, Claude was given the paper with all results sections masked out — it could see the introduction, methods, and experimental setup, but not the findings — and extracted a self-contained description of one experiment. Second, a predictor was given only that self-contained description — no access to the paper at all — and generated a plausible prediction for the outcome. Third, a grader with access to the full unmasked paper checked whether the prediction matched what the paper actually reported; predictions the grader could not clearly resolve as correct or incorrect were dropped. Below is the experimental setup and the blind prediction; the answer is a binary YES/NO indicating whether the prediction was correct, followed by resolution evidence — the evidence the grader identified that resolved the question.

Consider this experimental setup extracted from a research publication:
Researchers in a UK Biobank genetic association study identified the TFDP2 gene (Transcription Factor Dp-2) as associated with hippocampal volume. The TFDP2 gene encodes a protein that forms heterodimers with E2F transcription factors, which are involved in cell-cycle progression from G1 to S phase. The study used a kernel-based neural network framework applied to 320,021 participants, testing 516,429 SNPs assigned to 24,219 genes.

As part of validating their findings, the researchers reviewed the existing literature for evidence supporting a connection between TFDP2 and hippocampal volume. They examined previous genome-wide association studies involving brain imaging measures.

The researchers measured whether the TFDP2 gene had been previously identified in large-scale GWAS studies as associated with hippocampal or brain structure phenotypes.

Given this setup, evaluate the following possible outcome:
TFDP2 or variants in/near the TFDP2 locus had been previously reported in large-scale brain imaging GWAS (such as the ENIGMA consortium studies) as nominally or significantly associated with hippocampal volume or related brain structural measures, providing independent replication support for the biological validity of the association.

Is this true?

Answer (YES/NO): YES